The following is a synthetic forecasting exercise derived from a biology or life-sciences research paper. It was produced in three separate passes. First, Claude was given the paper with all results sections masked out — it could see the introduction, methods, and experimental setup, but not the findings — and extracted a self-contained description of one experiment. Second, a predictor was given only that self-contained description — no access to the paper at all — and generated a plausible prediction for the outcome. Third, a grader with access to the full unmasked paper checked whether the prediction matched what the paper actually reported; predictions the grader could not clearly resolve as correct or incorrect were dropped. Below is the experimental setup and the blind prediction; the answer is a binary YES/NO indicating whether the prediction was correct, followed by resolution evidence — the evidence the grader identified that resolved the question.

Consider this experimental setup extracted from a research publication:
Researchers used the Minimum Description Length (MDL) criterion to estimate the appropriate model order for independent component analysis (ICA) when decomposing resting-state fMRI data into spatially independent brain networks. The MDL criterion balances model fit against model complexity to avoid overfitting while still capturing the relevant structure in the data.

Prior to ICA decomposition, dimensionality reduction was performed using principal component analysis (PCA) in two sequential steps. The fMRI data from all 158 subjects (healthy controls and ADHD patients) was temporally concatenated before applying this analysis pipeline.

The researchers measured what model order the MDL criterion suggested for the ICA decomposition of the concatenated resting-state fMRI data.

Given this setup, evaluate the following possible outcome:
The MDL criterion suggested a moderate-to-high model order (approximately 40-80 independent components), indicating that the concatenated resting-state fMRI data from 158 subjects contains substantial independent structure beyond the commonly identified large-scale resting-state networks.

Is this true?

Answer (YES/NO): NO